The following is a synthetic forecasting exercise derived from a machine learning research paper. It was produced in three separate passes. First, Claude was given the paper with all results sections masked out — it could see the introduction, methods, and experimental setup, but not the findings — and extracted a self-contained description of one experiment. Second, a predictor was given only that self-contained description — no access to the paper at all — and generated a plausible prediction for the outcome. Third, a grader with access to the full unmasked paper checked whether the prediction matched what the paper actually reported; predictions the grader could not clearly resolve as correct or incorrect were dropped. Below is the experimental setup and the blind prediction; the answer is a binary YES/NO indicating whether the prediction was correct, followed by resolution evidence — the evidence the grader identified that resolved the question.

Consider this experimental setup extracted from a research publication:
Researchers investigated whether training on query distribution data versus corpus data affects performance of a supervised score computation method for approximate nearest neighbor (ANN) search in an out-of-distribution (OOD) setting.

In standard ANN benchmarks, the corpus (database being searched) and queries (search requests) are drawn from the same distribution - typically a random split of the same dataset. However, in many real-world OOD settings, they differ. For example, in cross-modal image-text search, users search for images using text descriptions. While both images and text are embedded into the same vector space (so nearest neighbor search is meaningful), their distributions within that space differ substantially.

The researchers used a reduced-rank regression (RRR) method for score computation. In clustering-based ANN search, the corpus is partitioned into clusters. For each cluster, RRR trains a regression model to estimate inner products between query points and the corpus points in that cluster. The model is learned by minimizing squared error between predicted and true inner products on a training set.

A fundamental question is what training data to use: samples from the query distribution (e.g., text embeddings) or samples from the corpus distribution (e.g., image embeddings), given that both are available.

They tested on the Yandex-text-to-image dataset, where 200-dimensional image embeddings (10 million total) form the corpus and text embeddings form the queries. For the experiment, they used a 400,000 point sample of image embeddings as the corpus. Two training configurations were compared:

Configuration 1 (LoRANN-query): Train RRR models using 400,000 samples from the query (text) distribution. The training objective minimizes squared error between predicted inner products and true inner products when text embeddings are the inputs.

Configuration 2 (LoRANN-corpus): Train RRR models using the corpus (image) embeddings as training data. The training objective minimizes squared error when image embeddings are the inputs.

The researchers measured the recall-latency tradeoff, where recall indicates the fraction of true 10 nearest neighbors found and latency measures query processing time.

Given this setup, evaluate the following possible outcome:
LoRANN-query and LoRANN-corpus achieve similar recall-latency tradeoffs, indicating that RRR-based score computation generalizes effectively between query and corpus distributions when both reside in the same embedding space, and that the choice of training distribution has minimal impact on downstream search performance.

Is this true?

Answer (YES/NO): NO